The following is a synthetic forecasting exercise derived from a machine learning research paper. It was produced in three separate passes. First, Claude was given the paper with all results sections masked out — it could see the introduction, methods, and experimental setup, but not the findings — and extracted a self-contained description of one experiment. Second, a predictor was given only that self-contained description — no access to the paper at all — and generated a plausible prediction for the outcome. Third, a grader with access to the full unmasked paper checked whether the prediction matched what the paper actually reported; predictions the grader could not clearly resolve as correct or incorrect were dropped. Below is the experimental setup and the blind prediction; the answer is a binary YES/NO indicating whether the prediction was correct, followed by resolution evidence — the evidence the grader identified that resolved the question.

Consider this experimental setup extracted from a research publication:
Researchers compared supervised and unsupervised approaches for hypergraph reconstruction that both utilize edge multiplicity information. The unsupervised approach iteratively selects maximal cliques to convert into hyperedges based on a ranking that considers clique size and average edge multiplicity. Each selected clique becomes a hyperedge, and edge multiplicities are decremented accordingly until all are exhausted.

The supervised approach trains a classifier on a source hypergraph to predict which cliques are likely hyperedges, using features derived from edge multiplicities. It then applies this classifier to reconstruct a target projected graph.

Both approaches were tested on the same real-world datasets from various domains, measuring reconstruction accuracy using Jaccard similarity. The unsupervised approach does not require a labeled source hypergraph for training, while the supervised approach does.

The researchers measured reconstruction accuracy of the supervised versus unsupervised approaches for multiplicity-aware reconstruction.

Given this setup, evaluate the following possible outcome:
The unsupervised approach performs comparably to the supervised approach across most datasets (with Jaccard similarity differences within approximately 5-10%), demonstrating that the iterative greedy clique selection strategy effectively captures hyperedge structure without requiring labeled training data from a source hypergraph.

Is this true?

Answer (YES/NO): NO